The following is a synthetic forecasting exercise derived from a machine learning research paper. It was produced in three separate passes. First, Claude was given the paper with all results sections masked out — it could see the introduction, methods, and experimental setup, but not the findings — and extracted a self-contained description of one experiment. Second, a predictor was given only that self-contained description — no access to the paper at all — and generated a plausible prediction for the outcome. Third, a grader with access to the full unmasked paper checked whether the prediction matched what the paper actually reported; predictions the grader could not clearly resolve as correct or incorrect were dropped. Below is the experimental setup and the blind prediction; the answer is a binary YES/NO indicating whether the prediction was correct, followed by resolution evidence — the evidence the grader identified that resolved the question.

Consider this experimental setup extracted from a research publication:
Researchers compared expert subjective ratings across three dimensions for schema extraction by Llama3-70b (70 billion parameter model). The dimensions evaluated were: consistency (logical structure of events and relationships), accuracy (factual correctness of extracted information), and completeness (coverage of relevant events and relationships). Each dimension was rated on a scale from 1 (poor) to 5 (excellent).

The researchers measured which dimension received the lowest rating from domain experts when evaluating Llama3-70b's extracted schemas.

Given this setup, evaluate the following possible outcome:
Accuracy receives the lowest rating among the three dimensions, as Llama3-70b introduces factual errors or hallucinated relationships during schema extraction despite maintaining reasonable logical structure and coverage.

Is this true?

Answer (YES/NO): YES